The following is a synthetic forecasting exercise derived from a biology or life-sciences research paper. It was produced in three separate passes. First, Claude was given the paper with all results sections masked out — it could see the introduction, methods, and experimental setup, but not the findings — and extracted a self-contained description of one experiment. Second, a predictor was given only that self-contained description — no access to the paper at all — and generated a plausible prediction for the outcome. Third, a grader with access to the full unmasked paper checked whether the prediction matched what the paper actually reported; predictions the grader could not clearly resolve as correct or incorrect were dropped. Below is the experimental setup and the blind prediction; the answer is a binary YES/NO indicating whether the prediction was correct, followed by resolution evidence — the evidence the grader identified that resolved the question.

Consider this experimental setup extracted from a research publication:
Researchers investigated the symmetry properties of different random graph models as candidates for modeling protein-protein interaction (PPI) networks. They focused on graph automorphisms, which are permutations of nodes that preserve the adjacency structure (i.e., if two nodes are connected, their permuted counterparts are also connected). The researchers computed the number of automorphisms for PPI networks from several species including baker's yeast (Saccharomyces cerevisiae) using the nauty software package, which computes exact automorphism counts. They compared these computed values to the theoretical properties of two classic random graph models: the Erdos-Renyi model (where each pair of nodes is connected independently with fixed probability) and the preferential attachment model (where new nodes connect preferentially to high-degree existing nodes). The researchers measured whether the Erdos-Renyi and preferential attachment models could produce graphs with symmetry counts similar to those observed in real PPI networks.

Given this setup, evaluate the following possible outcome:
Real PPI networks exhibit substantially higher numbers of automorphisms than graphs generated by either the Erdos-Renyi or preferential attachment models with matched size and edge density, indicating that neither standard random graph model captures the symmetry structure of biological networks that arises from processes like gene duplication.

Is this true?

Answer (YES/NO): YES